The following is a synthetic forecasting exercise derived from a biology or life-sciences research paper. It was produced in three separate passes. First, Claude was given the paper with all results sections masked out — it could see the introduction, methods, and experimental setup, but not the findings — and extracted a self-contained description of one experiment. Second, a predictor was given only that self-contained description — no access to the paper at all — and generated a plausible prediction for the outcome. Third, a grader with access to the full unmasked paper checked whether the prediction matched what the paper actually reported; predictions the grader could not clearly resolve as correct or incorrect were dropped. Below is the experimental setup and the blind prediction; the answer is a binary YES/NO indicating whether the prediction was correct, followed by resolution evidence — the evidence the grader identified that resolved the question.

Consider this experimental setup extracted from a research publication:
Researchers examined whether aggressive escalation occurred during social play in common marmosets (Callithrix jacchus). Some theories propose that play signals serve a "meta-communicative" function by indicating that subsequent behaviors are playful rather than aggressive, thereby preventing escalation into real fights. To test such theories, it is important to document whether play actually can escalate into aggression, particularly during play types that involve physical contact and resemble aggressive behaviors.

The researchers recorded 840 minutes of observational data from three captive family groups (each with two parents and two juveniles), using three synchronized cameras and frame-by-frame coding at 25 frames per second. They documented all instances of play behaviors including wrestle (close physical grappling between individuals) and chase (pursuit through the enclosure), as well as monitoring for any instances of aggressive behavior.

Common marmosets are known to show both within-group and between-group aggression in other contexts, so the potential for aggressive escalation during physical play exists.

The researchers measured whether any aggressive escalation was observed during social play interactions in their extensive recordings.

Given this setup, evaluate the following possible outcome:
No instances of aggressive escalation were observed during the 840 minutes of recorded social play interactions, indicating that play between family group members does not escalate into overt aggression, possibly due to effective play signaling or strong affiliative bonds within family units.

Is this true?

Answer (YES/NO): YES